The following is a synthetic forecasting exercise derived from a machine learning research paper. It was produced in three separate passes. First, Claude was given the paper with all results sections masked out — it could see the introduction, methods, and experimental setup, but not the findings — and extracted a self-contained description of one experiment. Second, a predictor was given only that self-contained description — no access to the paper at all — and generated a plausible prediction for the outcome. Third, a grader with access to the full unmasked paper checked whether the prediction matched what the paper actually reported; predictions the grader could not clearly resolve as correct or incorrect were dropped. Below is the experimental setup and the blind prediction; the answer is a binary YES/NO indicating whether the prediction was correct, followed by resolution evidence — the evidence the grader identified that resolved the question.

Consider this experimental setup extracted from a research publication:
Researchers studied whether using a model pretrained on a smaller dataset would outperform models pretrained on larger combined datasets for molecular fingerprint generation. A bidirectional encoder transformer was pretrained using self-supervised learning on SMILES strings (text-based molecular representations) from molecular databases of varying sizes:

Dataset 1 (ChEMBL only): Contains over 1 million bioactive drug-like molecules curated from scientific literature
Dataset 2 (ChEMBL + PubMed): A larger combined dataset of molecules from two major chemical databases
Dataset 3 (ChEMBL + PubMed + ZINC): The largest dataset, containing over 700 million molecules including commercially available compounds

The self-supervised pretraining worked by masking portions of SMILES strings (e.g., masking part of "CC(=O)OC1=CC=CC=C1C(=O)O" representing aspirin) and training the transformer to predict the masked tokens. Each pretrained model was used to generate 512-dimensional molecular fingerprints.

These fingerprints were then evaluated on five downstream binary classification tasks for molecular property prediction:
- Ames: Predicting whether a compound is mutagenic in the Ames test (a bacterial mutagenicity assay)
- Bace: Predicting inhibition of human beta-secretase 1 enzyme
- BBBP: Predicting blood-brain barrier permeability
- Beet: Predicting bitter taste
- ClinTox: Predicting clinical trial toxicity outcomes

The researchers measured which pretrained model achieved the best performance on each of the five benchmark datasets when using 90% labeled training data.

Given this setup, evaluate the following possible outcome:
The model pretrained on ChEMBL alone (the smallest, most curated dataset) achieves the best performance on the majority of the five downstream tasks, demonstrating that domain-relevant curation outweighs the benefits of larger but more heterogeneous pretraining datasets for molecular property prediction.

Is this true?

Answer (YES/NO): YES